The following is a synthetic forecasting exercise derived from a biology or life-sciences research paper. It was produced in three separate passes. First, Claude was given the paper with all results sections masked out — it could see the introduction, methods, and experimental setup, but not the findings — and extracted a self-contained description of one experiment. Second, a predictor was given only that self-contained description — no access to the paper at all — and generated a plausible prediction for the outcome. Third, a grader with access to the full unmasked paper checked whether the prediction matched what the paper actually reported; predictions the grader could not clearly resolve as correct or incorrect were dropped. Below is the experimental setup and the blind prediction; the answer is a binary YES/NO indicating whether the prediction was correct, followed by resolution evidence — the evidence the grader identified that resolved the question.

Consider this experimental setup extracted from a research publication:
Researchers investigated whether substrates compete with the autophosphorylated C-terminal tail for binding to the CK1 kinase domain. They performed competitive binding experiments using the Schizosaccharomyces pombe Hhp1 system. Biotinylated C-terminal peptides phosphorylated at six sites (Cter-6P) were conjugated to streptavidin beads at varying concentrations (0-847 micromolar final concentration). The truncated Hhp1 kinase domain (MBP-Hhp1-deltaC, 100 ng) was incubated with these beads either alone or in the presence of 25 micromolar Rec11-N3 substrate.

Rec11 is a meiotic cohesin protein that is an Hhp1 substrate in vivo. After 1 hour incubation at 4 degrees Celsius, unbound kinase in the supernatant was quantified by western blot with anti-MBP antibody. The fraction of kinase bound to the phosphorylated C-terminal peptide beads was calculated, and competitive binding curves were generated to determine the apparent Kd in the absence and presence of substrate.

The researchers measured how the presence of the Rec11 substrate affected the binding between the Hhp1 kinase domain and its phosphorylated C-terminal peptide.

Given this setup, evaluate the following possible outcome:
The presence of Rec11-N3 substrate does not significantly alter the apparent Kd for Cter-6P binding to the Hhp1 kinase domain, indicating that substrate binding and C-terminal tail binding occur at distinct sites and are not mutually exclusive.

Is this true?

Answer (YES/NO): NO